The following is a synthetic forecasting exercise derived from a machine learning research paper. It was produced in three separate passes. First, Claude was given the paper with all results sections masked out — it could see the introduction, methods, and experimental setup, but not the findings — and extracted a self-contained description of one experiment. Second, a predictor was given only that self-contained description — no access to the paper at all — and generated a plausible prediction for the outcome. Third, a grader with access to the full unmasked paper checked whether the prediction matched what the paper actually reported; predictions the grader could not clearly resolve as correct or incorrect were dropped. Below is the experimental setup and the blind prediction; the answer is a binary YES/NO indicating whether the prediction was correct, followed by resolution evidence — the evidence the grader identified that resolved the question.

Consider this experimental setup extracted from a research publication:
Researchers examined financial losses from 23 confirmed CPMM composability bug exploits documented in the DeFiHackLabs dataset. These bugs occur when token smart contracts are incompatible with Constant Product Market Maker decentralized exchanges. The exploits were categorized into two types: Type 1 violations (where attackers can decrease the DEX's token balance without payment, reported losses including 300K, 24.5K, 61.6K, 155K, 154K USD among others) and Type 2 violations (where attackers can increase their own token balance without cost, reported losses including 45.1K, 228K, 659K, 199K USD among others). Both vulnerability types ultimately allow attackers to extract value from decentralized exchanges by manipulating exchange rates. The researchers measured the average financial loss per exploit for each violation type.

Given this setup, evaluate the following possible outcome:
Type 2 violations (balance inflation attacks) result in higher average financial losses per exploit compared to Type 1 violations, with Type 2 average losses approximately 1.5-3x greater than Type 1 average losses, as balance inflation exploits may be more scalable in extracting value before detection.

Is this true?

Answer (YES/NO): NO